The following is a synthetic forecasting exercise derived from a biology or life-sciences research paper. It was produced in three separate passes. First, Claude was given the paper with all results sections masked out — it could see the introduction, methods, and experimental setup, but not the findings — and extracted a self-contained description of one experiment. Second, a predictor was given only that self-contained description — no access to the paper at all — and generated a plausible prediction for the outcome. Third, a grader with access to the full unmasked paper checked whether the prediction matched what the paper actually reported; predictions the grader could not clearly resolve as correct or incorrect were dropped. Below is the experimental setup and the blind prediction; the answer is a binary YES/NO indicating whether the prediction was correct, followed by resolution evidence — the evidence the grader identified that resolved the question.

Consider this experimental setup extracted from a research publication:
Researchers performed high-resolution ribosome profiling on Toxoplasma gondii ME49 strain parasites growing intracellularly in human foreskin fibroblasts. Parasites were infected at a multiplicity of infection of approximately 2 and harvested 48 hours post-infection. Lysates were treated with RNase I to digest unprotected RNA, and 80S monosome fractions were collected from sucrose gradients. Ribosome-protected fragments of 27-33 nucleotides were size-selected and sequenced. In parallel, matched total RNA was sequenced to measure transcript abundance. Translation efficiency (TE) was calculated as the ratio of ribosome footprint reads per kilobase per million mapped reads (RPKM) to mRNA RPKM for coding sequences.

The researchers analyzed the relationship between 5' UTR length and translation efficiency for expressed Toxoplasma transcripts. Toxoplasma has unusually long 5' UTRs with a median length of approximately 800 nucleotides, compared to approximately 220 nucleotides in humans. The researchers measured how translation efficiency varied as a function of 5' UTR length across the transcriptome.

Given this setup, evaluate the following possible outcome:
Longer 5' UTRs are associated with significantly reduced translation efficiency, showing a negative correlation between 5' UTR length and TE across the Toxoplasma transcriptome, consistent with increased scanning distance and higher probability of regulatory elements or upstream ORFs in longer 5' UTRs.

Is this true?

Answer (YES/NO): NO